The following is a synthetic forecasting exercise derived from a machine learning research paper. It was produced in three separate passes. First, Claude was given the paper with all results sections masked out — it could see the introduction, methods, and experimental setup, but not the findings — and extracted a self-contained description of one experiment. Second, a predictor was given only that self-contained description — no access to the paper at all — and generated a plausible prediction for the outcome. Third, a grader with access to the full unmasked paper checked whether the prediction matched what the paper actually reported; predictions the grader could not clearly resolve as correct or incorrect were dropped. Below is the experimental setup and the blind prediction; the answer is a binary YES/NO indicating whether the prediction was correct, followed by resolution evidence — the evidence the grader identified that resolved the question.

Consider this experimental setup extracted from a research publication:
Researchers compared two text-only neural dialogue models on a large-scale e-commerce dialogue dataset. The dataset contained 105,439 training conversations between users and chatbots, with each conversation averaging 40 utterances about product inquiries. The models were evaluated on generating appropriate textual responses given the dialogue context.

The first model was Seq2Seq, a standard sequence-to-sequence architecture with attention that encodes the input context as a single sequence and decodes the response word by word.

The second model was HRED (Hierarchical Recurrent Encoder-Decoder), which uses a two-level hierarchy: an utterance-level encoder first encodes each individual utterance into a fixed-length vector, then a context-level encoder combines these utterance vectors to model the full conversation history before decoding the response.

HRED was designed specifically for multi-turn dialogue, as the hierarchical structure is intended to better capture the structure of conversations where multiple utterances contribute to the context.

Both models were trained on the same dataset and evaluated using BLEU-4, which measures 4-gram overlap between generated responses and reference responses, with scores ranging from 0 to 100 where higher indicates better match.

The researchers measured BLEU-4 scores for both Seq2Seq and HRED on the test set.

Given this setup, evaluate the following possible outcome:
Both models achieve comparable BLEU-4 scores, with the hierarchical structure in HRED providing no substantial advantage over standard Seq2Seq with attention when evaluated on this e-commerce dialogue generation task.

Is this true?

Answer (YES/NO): NO